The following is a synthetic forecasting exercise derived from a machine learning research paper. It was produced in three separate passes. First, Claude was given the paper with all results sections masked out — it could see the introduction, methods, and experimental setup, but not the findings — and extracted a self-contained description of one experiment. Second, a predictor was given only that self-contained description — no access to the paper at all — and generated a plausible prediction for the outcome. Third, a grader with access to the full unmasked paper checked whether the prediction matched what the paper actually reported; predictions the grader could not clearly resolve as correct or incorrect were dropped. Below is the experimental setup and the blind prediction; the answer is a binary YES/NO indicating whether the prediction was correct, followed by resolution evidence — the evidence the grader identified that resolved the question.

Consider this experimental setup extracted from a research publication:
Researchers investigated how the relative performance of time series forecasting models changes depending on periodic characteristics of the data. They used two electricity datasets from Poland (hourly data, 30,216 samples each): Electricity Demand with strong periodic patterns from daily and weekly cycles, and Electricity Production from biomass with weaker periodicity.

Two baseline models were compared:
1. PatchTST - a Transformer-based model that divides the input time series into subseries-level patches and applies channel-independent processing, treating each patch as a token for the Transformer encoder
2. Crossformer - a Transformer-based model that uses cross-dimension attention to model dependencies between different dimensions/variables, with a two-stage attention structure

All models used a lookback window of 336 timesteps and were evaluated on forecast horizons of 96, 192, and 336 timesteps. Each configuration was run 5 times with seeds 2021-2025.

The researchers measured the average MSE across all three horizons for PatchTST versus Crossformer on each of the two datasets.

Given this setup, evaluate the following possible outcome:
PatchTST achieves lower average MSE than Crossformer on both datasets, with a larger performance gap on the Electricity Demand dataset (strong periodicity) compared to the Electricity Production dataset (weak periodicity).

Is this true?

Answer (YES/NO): NO